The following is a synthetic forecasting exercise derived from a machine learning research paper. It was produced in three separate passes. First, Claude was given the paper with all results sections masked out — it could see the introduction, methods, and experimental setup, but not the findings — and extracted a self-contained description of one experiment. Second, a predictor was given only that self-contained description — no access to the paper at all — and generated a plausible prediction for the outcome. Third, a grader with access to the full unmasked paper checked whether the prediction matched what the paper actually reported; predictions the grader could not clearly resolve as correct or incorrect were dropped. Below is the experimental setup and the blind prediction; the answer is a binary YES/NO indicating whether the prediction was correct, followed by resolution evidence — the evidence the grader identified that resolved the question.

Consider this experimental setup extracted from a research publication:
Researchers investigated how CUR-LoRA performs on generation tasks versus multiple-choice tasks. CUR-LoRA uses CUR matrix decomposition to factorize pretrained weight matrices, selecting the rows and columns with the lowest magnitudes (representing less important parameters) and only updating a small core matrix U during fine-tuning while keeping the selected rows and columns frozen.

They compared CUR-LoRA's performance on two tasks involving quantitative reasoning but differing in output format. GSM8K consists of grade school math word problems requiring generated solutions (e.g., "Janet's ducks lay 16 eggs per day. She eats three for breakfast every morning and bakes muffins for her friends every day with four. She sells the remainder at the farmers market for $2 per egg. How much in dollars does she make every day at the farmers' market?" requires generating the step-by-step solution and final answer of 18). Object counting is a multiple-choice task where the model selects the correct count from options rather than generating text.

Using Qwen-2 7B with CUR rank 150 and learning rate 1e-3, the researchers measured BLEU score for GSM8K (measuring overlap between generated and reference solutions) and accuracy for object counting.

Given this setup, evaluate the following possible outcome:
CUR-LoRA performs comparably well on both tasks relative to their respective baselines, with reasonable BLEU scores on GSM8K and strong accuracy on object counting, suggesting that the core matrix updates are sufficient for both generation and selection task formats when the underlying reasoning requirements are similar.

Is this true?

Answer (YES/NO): NO